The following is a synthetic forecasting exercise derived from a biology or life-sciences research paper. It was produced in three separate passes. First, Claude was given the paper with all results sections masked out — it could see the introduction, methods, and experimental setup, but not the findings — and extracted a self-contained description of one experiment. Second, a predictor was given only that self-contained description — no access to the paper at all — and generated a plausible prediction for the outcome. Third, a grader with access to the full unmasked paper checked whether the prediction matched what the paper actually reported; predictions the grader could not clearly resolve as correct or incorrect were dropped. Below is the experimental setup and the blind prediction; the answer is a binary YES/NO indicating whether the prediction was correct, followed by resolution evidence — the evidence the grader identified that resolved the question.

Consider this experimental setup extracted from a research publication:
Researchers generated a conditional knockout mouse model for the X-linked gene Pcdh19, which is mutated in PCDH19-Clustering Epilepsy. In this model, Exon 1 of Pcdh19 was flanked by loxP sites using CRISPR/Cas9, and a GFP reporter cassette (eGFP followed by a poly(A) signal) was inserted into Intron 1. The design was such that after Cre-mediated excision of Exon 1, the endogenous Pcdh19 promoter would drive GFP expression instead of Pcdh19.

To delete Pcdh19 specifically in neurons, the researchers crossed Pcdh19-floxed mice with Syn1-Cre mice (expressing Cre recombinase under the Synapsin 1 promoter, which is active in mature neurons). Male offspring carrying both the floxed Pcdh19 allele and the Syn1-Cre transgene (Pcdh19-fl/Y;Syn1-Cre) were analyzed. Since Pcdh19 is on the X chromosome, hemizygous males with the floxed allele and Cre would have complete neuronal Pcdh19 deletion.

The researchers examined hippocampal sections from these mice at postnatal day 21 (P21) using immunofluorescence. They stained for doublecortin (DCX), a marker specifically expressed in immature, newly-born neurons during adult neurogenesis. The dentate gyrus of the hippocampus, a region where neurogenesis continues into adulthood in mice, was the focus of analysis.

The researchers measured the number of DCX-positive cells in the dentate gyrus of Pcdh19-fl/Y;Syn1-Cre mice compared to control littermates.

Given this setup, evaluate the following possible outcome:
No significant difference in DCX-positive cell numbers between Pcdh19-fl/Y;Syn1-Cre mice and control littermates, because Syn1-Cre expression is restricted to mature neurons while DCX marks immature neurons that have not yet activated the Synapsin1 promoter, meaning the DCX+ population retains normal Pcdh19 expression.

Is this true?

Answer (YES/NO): NO